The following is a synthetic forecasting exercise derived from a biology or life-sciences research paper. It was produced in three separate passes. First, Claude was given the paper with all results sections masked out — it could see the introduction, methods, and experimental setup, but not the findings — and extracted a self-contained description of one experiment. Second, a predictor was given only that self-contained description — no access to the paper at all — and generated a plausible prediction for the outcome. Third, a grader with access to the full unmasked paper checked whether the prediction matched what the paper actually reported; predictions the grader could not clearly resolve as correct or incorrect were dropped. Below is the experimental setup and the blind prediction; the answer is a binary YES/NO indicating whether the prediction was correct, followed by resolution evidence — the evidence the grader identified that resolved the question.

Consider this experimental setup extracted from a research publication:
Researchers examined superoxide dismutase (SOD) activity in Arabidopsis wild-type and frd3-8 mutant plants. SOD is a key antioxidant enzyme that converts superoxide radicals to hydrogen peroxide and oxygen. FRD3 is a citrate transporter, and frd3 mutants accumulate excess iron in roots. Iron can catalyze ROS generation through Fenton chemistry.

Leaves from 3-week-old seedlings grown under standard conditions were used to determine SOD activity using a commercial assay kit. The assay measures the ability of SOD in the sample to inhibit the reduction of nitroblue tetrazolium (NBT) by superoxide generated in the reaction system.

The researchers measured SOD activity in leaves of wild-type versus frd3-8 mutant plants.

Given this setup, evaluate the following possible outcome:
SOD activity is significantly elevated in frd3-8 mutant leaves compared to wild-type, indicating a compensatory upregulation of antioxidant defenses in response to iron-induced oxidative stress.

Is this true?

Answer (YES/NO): YES